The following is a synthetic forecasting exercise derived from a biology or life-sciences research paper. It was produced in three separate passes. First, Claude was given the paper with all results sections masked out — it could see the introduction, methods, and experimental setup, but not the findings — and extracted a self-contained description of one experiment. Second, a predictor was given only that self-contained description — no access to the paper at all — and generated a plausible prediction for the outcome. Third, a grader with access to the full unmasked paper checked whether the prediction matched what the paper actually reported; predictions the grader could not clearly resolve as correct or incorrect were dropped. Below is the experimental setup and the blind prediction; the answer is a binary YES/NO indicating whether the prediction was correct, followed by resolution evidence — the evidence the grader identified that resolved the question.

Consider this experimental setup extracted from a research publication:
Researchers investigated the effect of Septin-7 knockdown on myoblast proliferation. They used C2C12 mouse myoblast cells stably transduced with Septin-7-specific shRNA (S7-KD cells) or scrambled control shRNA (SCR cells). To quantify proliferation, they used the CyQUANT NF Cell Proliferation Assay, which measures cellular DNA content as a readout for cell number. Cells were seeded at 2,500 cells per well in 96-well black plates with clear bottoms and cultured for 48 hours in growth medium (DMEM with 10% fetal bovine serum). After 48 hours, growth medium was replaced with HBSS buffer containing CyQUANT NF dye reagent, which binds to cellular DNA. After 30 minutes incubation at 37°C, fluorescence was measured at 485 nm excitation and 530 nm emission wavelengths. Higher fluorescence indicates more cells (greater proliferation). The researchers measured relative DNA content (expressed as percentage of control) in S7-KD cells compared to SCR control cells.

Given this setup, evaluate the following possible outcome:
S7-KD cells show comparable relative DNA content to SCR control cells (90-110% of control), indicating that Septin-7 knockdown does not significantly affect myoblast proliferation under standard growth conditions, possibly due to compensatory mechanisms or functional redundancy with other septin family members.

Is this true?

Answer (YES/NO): NO